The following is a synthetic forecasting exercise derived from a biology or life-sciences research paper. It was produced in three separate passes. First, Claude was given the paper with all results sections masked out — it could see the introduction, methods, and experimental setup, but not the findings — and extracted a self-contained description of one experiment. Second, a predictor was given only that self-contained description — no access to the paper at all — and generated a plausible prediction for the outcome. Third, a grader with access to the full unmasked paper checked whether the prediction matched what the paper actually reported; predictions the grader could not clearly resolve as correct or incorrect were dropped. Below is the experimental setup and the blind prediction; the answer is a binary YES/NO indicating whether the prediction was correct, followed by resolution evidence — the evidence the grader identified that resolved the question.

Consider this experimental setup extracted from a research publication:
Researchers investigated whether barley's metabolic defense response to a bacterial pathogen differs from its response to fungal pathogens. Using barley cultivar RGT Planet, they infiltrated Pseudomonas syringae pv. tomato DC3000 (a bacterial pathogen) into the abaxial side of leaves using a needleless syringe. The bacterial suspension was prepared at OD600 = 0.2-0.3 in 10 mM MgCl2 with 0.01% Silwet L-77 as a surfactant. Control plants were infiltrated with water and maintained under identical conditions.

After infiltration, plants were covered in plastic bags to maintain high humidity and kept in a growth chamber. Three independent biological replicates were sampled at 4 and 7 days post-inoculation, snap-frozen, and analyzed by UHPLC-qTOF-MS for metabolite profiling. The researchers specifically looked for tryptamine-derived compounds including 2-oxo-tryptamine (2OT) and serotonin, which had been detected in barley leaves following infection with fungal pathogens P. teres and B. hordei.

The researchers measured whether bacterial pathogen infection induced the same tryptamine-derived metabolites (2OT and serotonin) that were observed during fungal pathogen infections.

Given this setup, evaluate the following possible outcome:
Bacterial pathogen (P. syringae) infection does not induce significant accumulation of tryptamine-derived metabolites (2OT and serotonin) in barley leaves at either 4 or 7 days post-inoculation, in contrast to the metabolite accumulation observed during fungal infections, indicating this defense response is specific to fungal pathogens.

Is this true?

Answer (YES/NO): NO